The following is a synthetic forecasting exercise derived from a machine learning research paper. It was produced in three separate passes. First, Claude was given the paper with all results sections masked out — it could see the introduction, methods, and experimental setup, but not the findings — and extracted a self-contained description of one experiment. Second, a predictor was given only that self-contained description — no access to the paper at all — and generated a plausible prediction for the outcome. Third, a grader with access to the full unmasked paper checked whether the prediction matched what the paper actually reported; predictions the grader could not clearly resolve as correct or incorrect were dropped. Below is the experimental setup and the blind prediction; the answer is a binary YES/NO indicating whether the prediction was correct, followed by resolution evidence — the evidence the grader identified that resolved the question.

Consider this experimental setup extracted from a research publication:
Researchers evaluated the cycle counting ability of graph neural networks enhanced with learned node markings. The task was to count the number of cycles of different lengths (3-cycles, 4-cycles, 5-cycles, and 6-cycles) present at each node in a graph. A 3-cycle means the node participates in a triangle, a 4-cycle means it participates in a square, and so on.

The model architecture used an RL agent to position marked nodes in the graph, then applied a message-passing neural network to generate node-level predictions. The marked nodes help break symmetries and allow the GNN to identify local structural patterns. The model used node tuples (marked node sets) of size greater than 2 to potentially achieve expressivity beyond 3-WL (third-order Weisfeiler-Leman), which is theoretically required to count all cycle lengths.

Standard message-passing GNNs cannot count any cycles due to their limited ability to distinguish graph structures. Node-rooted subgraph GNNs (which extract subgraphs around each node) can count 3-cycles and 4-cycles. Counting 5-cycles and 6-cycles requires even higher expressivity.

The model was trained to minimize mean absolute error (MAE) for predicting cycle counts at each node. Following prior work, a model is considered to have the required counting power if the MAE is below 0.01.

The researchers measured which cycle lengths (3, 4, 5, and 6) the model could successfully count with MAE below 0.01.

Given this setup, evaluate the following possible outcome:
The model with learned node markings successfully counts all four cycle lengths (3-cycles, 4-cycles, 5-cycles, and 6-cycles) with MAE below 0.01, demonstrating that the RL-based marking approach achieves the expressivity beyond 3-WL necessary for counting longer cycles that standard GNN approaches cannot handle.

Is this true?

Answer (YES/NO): NO